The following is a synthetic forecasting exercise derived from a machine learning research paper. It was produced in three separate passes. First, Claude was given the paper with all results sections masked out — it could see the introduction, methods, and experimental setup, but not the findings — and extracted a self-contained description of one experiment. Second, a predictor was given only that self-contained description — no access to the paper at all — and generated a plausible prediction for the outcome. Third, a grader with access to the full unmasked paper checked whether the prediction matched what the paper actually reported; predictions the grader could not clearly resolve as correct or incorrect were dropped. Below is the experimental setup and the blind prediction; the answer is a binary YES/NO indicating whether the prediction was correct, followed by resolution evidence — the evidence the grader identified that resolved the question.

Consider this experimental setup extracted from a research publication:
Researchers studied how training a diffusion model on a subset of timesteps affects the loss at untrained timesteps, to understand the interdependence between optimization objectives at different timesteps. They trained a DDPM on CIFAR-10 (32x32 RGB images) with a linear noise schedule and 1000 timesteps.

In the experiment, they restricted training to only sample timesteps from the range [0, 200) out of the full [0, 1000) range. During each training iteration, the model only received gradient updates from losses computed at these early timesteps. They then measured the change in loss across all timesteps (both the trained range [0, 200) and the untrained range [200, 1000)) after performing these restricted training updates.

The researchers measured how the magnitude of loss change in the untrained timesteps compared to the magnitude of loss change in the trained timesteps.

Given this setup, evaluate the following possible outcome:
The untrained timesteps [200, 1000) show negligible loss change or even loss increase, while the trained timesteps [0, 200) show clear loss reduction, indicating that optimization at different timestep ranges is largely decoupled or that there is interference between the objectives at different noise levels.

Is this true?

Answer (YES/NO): YES